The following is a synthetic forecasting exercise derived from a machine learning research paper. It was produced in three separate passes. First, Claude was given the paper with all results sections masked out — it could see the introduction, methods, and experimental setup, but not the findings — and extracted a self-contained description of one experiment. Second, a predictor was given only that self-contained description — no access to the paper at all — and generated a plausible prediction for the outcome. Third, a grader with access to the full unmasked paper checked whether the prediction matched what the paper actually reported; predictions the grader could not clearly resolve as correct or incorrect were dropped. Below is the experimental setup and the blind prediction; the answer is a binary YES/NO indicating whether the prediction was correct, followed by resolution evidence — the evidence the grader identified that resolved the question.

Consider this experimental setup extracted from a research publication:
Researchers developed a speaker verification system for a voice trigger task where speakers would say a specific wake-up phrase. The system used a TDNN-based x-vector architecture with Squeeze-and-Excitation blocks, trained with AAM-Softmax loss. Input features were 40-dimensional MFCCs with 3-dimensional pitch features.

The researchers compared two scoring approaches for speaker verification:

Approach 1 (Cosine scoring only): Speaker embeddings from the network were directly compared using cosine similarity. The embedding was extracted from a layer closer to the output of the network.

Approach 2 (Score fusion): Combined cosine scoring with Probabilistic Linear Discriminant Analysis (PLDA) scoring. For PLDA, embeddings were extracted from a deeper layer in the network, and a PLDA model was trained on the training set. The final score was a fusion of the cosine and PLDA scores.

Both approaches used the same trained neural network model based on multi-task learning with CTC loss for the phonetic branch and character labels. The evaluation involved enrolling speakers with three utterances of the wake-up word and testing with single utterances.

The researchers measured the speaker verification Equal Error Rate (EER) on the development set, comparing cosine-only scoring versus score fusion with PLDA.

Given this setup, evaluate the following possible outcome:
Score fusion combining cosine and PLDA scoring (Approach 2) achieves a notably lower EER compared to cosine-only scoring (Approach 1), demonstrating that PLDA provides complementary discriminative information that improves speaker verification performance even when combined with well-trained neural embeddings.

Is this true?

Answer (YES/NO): YES